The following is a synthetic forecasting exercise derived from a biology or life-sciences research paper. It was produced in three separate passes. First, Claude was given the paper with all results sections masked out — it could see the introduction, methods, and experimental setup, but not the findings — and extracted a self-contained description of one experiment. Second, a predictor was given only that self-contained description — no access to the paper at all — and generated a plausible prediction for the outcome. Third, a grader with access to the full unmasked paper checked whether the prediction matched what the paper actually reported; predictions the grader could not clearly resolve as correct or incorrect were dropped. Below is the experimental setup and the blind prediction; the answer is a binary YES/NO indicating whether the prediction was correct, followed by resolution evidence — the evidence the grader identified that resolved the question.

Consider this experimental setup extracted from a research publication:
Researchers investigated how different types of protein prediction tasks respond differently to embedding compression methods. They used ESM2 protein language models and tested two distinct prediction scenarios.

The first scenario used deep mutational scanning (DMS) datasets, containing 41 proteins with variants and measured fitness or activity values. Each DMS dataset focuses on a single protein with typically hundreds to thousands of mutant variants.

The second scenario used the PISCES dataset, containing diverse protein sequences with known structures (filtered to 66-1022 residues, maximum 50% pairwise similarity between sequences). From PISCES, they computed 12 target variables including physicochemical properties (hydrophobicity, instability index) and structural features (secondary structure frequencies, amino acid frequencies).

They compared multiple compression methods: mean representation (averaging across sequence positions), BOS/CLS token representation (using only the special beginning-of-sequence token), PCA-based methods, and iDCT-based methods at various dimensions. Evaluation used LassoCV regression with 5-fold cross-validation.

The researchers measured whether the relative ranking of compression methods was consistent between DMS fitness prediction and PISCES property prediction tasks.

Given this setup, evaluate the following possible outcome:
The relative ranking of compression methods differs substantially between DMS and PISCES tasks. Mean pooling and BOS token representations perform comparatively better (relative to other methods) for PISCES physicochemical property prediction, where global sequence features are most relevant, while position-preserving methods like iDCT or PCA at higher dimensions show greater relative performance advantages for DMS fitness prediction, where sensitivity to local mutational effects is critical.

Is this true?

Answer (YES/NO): NO